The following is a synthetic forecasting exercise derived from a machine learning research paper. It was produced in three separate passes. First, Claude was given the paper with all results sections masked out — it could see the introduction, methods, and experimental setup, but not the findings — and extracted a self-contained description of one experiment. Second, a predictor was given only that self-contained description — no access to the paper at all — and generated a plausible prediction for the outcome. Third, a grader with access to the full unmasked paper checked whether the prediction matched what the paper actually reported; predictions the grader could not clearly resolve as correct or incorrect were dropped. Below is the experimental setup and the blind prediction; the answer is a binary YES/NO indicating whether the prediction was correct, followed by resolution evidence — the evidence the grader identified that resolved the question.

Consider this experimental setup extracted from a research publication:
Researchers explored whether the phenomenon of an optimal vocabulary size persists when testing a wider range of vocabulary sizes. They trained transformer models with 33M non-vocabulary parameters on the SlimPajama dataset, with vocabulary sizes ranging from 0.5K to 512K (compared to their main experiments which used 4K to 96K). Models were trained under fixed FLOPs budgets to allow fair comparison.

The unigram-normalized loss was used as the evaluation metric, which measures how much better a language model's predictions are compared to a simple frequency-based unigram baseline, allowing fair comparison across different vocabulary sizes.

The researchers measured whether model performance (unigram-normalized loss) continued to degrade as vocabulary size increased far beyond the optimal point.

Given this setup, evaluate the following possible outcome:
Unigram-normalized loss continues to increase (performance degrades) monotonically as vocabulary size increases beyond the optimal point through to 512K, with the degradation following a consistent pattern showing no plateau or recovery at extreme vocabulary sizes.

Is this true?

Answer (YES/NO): YES